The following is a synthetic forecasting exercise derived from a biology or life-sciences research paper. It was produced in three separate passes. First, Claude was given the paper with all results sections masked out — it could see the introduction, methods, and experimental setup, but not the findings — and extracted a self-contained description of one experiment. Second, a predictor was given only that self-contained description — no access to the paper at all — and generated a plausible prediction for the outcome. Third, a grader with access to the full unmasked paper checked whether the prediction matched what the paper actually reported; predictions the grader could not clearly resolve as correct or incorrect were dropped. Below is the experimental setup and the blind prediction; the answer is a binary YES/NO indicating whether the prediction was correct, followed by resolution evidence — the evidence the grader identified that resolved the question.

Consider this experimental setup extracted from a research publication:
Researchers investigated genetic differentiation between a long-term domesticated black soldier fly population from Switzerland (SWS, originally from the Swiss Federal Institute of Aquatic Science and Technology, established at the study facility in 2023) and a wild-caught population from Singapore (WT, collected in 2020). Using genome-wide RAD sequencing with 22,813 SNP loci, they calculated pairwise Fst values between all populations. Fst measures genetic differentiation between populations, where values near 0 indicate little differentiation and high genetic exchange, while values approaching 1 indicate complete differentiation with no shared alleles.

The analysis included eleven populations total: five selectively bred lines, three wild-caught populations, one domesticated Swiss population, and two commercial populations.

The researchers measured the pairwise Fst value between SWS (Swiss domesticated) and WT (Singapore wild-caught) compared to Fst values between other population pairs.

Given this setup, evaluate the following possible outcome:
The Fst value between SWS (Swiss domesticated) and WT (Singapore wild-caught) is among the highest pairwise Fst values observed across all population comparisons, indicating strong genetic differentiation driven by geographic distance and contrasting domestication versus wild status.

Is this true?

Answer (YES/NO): YES